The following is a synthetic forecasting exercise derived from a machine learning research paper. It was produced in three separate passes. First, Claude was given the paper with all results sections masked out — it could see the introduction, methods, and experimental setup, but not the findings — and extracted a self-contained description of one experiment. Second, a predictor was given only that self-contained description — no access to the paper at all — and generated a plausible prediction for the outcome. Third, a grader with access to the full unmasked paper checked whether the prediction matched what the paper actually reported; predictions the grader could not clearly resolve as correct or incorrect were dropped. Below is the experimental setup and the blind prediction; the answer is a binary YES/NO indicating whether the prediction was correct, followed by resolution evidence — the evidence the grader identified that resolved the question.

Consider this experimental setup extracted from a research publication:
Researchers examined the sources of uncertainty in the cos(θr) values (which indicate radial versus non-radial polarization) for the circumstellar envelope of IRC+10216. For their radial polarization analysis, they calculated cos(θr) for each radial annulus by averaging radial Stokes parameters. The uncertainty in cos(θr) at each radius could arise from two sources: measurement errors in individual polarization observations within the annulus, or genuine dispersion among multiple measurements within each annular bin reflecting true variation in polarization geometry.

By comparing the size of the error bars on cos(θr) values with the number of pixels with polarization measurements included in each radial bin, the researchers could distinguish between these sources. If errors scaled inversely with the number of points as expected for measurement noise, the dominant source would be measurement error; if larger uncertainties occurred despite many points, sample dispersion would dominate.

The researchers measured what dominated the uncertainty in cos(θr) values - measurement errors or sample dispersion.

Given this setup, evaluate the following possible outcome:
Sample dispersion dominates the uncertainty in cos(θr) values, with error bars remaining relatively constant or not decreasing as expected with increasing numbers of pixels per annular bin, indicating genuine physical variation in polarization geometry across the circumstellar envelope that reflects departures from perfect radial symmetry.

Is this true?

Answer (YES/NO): YES